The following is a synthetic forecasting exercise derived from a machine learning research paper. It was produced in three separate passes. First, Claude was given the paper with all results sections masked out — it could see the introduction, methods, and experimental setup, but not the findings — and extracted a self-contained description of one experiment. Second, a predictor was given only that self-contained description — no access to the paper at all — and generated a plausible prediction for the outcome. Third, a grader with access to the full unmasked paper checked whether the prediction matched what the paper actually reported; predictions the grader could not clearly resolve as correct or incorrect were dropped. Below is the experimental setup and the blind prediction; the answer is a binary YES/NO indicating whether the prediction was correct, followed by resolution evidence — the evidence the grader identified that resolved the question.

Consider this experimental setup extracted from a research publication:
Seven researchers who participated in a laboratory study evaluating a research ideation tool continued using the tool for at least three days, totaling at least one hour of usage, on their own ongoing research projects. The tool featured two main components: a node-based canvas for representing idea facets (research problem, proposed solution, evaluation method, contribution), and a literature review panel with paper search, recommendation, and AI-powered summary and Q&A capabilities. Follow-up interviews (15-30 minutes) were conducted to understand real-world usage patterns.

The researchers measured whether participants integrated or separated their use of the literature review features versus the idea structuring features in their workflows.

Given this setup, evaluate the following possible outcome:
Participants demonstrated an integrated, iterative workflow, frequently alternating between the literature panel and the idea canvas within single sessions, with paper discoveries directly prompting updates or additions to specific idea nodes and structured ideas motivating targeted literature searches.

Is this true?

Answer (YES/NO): NO